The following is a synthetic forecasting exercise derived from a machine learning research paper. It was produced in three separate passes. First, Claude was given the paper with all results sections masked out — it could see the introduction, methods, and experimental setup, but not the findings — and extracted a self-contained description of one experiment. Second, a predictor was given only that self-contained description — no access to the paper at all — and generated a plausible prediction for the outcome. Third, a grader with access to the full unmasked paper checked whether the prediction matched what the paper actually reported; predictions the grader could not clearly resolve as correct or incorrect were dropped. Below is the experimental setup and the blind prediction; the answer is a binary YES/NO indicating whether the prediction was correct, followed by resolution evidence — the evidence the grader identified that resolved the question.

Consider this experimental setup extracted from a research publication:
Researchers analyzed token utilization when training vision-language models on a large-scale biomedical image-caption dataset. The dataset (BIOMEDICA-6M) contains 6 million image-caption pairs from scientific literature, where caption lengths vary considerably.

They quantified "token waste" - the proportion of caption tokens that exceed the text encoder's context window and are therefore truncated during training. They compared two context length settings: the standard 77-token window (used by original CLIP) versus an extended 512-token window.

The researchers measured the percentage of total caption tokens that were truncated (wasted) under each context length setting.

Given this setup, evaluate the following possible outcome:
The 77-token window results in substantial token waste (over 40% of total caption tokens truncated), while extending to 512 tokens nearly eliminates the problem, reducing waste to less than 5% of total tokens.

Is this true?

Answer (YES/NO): YES